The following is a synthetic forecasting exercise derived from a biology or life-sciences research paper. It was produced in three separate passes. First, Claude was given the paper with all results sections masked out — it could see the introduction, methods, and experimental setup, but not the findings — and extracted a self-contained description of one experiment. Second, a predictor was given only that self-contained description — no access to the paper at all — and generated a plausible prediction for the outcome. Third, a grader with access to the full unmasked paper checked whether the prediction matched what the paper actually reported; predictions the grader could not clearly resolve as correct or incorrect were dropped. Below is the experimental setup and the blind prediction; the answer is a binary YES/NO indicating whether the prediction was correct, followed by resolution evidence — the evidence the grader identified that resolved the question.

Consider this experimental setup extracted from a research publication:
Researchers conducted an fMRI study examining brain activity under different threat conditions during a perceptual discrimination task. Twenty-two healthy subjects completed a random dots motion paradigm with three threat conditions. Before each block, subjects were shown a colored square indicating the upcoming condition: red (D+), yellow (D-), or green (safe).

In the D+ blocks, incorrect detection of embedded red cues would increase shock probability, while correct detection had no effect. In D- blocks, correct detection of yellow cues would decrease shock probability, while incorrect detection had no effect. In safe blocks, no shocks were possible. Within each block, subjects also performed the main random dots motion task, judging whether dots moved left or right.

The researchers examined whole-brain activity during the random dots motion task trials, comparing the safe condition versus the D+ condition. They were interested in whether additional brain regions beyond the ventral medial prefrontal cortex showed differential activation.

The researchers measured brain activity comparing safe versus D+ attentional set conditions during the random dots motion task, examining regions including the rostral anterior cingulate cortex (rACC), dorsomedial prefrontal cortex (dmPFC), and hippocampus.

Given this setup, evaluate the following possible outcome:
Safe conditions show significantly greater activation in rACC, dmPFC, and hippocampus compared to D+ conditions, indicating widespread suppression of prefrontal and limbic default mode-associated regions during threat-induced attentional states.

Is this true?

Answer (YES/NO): YES